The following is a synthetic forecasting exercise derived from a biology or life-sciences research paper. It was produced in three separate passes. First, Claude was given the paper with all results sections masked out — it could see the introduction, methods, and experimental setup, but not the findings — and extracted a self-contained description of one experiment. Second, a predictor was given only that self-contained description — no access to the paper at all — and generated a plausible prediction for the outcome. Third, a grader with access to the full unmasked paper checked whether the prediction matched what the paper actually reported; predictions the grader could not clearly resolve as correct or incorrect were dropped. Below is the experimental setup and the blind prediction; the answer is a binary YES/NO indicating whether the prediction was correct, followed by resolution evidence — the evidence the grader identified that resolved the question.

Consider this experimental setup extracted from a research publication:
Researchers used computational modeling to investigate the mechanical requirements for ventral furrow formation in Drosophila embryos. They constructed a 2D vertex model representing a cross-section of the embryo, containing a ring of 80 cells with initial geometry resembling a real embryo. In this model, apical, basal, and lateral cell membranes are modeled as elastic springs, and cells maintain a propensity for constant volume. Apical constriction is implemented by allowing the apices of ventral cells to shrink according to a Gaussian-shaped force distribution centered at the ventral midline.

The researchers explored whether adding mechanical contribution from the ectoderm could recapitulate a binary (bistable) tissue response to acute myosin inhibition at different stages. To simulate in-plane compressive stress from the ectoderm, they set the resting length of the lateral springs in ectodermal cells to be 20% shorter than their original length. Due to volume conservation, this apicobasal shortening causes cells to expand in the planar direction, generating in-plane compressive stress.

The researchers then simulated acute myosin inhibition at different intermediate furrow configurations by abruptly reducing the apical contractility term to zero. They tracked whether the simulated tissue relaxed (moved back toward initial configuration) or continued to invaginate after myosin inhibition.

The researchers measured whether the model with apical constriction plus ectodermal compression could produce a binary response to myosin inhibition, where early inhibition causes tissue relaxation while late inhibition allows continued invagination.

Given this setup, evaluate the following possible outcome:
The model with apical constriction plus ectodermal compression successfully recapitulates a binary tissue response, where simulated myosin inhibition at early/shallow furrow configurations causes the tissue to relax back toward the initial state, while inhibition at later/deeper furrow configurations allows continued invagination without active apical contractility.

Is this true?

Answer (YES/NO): YES